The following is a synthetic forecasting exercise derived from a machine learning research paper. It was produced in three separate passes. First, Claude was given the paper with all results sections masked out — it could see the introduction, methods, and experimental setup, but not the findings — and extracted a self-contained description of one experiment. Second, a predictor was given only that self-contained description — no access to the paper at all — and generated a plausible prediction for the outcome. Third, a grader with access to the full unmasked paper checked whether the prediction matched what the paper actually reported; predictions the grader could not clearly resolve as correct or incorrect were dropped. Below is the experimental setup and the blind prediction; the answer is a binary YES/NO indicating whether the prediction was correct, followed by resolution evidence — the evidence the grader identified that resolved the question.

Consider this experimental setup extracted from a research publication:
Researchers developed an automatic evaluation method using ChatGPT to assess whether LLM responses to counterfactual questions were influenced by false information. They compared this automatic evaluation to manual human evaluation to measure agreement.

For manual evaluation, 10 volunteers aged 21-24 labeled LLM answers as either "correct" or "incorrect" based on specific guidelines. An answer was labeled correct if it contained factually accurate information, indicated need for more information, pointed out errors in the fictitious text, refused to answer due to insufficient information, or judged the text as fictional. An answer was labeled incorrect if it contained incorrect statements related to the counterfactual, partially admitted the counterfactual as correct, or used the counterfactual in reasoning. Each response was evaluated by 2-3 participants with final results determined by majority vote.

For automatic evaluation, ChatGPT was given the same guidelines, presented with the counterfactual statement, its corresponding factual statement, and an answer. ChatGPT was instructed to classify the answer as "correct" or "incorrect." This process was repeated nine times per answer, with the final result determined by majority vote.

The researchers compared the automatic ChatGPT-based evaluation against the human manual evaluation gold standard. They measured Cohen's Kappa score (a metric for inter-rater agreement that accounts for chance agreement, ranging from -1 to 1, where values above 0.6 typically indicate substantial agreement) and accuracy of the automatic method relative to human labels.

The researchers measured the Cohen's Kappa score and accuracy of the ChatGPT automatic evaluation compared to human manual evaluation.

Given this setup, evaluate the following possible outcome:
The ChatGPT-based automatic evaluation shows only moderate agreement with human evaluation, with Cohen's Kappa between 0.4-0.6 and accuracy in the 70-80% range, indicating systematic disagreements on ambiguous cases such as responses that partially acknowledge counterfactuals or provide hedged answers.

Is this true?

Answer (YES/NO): NO